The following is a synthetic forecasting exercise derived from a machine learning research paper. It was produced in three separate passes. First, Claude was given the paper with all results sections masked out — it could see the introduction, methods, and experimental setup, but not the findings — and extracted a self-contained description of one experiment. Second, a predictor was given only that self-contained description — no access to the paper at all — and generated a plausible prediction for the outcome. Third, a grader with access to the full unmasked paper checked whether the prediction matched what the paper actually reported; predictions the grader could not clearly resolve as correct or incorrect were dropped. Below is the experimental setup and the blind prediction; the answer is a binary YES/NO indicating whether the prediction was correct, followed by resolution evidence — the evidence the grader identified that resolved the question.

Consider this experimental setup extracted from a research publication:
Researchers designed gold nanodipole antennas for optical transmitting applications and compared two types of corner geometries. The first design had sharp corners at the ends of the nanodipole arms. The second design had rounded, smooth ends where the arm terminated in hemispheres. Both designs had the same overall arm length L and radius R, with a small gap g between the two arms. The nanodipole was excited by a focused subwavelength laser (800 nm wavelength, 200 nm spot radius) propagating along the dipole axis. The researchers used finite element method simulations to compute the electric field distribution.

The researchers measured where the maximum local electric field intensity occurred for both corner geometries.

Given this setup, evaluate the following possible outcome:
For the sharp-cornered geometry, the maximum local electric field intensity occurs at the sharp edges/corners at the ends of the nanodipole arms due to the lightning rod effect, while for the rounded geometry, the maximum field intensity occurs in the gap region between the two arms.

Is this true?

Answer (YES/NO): YES